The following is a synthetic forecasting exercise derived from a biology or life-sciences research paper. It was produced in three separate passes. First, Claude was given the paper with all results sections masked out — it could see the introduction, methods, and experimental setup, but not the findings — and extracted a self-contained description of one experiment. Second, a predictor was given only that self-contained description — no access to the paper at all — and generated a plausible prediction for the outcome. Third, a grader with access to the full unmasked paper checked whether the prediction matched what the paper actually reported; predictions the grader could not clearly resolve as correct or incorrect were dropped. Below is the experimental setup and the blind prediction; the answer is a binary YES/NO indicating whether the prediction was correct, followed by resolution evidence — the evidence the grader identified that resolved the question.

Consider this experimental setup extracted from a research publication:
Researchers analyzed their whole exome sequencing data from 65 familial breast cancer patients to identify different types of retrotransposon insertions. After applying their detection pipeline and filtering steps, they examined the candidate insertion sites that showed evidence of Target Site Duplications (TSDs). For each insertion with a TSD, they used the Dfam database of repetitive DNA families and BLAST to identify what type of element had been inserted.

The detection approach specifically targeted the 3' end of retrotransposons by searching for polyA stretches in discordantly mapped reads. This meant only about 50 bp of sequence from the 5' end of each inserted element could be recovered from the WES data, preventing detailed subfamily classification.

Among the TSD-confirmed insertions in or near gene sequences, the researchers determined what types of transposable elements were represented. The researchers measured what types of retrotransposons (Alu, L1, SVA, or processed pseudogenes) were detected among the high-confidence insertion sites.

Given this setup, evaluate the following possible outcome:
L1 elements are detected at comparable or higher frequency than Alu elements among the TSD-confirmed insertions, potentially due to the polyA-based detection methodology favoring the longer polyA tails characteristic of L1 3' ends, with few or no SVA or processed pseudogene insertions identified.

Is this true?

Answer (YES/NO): NO